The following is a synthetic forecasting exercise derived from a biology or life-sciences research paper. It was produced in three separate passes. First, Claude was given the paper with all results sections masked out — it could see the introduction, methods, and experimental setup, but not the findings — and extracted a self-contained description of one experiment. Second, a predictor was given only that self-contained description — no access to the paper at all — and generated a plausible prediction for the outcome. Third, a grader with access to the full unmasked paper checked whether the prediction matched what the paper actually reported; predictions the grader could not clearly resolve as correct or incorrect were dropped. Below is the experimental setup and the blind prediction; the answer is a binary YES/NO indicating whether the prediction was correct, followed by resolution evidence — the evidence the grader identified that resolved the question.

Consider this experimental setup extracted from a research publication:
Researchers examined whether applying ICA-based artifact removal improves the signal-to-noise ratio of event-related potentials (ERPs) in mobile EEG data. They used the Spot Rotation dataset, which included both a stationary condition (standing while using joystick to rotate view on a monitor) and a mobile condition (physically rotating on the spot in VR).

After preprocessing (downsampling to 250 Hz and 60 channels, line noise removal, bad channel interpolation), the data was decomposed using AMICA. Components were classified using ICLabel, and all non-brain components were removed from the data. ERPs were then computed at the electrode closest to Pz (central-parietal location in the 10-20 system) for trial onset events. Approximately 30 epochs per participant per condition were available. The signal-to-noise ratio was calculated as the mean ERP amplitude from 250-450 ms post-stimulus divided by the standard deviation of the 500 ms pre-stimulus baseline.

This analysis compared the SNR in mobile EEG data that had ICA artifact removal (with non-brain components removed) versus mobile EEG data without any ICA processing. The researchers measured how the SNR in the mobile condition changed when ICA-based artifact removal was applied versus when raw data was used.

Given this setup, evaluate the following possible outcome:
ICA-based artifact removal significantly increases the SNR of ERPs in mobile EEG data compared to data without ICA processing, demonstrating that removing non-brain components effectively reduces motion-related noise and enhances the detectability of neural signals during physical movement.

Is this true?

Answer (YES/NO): YES